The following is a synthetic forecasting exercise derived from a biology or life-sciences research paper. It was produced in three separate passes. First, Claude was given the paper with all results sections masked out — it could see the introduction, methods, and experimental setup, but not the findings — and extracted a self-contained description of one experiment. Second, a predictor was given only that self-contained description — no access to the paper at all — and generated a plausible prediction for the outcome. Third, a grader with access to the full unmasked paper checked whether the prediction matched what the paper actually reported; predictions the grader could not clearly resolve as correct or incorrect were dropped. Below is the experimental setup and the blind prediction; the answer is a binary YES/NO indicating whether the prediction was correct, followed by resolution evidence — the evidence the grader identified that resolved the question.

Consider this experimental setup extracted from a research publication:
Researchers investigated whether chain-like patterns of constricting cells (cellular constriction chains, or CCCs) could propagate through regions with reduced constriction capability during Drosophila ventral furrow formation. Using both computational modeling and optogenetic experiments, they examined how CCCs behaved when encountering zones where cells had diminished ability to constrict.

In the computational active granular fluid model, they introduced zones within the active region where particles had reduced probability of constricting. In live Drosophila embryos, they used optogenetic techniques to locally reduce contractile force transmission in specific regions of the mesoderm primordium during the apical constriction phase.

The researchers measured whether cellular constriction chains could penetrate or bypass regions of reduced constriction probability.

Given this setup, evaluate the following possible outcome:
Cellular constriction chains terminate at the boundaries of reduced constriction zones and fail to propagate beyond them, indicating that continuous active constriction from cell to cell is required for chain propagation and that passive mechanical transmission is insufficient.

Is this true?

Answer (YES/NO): NO